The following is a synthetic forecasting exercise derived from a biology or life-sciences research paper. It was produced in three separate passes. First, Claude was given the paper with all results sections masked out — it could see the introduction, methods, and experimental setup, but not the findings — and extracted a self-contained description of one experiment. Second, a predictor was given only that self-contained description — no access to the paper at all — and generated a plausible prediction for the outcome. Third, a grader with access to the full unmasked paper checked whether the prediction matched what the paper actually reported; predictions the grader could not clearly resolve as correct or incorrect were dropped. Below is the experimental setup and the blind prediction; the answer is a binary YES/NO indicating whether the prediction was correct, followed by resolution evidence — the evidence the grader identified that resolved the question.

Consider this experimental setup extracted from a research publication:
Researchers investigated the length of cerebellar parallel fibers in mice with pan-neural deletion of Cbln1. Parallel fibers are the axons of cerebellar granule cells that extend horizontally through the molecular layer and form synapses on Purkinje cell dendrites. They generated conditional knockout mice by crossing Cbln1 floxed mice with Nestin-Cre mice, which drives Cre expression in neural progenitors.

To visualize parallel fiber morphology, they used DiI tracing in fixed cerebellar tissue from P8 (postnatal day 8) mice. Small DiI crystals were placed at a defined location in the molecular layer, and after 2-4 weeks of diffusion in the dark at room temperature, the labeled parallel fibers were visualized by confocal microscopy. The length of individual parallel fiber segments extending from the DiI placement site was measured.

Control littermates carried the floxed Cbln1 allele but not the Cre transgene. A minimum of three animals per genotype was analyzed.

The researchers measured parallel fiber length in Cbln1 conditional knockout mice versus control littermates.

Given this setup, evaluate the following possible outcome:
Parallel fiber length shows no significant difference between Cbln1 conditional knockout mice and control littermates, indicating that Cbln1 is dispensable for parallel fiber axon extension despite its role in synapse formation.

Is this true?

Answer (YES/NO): NO